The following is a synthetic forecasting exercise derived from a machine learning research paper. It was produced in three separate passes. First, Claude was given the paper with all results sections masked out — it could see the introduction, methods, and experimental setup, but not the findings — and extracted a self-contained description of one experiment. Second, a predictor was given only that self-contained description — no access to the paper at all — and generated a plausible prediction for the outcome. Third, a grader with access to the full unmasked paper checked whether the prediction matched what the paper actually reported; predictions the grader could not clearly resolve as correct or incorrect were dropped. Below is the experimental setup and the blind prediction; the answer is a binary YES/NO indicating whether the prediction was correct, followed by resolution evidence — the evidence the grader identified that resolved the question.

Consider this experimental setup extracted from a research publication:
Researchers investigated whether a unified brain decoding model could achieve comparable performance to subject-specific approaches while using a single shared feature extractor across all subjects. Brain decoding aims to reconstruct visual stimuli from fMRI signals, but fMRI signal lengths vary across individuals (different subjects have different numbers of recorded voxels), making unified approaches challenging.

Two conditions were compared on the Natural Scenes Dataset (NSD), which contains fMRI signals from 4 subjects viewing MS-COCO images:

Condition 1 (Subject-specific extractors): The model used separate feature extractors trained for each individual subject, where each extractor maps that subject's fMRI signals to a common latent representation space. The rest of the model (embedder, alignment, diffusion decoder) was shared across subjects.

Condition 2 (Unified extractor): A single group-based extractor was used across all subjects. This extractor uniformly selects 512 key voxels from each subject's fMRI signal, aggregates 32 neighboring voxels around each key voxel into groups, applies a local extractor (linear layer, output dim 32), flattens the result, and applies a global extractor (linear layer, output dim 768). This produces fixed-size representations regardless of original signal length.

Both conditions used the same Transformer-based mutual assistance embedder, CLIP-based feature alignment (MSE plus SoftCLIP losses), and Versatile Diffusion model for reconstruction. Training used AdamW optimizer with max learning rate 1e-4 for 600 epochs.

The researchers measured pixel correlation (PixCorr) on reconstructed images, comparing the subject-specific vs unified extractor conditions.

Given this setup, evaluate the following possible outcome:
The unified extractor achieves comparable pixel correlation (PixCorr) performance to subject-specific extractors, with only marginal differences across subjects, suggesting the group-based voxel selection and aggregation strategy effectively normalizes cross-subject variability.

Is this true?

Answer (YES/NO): NO